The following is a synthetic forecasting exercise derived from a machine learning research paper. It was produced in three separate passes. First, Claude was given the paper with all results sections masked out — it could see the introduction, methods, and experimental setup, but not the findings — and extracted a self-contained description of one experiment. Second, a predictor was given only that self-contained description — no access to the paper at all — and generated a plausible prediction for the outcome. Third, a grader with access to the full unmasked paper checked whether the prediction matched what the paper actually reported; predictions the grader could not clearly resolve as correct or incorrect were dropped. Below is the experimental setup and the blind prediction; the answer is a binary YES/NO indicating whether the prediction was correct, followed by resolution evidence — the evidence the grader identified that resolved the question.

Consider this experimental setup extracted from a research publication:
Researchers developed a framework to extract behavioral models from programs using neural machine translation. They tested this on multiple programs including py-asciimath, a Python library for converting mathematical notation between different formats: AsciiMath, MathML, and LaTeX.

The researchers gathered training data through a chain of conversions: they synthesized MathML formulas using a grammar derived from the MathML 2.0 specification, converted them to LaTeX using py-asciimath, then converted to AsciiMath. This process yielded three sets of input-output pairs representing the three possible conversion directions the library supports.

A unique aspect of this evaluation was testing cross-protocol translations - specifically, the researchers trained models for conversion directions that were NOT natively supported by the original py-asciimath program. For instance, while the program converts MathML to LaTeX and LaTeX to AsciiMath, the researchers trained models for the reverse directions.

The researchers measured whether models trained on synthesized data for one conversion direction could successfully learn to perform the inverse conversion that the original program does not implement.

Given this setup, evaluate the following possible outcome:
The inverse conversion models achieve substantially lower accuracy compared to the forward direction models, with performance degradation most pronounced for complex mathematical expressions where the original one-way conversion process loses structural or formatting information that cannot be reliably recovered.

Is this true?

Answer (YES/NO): NO